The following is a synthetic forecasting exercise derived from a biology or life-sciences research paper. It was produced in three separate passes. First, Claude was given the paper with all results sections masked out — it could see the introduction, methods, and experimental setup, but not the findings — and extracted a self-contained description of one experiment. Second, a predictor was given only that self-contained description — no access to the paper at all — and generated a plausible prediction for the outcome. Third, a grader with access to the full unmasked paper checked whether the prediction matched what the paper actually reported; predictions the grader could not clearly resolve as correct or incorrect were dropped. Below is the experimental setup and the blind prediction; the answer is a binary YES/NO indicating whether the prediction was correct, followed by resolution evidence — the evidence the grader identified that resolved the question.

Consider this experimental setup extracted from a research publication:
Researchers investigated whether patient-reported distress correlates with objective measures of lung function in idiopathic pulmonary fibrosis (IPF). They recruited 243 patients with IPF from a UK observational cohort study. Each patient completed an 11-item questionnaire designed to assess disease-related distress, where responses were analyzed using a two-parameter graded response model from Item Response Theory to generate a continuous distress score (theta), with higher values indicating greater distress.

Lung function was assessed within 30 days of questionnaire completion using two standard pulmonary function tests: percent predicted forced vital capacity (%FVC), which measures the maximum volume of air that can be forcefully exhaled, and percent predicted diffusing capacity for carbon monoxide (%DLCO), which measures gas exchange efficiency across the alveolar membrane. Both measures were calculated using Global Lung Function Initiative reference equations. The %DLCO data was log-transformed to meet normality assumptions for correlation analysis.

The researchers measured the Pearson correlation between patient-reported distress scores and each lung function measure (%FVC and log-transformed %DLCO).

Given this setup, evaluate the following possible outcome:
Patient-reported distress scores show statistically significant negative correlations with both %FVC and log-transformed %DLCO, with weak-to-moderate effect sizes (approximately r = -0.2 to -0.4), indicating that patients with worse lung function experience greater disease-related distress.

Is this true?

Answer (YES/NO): YES